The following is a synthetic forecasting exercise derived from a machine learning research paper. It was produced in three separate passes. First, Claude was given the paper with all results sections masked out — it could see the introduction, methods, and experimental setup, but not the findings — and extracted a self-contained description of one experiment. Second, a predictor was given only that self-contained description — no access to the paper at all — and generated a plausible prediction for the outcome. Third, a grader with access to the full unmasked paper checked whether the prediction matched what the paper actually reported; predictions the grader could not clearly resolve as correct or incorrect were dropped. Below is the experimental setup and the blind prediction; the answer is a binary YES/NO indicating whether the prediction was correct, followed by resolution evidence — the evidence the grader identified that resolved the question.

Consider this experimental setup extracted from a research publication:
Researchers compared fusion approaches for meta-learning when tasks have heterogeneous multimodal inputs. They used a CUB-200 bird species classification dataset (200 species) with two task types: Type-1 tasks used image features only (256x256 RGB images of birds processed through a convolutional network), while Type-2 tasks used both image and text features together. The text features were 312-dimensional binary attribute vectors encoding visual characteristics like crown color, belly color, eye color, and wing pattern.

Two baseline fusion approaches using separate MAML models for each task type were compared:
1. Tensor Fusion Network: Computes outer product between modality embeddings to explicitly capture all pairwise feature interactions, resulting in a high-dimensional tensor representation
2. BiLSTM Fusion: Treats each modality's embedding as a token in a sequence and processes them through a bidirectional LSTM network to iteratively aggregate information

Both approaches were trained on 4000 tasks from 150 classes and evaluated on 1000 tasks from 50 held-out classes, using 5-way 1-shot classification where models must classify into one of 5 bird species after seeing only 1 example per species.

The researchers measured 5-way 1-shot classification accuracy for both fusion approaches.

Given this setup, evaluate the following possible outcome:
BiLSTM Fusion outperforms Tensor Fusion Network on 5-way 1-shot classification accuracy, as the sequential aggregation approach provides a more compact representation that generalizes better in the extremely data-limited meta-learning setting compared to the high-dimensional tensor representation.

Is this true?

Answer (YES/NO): YES